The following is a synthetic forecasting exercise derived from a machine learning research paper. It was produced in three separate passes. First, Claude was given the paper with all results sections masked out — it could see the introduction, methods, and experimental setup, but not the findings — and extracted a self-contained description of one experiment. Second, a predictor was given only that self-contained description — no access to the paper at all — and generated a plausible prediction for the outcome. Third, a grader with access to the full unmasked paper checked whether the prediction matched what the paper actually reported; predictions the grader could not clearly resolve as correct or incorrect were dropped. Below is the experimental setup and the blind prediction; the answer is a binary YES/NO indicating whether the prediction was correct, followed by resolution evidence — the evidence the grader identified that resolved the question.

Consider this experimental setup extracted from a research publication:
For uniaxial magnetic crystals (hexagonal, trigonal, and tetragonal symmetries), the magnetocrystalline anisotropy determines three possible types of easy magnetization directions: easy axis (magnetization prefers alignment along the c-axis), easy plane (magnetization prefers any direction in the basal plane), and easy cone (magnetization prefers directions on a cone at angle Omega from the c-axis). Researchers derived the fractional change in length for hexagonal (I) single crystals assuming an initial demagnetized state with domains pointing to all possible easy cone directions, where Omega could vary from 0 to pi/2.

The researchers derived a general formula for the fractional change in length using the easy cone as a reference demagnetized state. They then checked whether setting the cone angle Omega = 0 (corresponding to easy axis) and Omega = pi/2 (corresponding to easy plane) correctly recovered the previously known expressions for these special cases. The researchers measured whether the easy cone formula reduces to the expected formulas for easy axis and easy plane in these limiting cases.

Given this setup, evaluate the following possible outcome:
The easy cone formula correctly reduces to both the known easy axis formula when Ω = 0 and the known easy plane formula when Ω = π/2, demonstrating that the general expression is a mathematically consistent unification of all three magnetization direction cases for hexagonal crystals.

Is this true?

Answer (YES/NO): YES